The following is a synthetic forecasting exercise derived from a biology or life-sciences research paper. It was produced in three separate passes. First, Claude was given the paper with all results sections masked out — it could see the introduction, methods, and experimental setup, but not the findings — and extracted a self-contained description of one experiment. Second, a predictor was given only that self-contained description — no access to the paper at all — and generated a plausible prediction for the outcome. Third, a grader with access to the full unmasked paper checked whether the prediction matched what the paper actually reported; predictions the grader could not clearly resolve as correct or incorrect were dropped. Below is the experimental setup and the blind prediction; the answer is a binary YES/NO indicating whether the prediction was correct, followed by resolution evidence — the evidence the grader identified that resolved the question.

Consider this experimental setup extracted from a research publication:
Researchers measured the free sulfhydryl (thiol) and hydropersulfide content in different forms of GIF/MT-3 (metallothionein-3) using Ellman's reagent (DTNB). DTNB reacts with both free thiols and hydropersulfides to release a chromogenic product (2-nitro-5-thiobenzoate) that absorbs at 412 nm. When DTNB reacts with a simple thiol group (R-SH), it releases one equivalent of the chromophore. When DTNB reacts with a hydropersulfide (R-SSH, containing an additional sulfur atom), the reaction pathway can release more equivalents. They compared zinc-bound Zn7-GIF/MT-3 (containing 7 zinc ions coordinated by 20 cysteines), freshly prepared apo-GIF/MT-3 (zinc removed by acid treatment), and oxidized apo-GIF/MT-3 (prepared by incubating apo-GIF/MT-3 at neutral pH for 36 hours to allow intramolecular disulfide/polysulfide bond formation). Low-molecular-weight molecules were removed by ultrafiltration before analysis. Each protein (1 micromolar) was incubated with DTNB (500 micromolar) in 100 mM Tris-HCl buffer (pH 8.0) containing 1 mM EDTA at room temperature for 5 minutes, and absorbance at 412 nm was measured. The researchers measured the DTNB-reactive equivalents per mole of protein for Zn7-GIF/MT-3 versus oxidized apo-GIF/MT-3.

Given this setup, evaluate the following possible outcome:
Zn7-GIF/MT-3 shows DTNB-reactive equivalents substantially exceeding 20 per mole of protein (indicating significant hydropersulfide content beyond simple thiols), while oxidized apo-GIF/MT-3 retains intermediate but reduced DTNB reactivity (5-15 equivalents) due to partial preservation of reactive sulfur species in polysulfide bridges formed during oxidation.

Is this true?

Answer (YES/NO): NO